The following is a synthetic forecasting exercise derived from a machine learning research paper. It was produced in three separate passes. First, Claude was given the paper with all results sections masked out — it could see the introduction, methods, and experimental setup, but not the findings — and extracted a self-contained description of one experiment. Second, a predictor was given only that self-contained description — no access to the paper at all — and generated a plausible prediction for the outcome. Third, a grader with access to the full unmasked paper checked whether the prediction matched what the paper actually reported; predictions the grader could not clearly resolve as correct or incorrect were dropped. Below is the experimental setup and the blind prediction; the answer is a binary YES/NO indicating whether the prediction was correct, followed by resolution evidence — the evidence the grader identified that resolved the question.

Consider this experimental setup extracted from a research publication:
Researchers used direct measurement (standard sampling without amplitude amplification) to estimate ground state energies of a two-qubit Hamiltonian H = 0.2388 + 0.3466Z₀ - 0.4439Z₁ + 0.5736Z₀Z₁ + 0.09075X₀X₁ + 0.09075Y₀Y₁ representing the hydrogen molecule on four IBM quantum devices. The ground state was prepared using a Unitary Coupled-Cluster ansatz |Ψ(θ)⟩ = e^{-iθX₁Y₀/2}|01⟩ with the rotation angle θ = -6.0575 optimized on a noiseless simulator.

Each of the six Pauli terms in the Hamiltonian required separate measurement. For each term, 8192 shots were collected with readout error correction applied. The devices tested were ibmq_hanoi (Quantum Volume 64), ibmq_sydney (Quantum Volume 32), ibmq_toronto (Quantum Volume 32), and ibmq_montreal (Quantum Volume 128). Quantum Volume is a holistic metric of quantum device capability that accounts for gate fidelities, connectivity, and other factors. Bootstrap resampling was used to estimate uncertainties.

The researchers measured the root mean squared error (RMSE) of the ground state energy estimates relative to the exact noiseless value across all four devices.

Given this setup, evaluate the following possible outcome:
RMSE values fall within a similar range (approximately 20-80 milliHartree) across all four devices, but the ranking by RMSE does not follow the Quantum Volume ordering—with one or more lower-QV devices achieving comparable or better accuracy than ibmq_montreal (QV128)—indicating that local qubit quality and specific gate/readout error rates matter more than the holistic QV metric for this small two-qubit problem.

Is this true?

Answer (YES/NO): YES